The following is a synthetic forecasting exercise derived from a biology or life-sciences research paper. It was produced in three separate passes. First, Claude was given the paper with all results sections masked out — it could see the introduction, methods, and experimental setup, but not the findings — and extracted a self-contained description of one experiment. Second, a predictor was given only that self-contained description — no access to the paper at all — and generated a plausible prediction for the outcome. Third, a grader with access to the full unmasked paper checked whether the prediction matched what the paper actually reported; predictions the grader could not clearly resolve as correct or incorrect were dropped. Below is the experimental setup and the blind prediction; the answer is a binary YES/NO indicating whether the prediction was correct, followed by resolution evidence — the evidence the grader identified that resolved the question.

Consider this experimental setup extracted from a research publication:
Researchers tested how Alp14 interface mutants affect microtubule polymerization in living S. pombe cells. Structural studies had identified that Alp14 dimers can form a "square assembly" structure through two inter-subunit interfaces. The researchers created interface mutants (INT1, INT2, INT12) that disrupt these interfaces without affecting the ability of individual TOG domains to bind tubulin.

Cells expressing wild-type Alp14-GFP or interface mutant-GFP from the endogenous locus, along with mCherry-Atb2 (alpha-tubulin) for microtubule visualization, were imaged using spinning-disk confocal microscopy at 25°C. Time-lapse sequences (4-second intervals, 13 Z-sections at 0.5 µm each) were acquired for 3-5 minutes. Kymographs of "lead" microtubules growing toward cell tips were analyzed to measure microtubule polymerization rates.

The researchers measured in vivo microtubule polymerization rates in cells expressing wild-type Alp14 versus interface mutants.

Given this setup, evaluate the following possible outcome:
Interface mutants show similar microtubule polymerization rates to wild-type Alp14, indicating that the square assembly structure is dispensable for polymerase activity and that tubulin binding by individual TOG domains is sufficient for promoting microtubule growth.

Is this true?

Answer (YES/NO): NO